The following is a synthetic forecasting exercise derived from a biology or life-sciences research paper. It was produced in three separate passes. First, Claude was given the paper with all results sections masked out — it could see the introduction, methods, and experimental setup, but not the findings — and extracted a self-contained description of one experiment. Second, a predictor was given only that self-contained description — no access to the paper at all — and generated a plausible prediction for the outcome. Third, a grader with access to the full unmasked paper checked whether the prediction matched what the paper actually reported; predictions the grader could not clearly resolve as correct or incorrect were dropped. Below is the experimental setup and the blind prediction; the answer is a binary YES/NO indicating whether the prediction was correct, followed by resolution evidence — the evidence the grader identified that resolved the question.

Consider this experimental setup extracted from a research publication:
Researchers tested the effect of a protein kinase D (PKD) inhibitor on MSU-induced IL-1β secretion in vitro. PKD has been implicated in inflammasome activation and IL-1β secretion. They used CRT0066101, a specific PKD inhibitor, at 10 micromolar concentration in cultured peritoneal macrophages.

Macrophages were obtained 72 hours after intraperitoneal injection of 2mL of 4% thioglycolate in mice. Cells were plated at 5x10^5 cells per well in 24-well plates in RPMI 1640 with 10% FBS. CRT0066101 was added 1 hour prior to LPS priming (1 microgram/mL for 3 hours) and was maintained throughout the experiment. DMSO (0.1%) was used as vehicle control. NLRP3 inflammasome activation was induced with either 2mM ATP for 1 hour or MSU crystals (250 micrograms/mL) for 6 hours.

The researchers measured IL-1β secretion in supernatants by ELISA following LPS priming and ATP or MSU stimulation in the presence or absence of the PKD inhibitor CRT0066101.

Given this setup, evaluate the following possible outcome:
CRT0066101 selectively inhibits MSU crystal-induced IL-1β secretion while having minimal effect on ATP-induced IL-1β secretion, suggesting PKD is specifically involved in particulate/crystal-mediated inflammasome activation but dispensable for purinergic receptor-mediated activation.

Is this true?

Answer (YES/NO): NO